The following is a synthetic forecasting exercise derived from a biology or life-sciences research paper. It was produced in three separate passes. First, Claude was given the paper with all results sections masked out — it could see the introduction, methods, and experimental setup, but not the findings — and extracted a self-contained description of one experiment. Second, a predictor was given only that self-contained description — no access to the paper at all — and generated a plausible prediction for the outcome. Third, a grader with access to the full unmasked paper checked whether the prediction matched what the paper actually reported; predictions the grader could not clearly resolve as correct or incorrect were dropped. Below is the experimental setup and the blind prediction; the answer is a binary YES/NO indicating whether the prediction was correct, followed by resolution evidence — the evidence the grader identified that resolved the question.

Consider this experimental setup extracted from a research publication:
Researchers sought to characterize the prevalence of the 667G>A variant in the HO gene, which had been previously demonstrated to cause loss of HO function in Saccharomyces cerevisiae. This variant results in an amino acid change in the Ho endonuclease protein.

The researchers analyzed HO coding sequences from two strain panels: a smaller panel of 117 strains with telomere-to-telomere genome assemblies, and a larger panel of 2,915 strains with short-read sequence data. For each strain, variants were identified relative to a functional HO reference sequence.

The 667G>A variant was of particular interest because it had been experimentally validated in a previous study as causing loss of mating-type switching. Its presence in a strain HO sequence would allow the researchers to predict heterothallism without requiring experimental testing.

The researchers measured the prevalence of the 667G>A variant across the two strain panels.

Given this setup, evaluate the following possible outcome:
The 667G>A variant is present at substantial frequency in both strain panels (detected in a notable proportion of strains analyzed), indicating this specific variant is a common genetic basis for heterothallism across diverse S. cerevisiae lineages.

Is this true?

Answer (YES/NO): YES